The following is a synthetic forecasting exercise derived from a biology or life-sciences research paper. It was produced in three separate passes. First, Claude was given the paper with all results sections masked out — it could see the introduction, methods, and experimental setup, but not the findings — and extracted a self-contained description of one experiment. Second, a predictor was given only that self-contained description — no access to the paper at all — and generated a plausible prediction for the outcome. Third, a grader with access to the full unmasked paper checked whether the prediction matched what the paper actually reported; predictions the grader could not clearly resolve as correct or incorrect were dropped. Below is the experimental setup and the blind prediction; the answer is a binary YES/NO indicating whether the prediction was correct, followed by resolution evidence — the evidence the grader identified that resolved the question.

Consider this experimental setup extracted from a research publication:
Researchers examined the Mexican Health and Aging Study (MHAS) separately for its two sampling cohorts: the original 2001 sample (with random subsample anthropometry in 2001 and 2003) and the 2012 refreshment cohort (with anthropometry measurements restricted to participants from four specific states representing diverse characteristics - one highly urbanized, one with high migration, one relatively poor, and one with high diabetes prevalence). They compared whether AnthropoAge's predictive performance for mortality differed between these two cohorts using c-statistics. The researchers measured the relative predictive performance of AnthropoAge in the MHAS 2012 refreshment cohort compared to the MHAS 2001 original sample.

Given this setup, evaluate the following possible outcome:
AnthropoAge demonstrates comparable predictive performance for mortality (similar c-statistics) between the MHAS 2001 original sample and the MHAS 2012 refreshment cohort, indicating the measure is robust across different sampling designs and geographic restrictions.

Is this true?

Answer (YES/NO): NO